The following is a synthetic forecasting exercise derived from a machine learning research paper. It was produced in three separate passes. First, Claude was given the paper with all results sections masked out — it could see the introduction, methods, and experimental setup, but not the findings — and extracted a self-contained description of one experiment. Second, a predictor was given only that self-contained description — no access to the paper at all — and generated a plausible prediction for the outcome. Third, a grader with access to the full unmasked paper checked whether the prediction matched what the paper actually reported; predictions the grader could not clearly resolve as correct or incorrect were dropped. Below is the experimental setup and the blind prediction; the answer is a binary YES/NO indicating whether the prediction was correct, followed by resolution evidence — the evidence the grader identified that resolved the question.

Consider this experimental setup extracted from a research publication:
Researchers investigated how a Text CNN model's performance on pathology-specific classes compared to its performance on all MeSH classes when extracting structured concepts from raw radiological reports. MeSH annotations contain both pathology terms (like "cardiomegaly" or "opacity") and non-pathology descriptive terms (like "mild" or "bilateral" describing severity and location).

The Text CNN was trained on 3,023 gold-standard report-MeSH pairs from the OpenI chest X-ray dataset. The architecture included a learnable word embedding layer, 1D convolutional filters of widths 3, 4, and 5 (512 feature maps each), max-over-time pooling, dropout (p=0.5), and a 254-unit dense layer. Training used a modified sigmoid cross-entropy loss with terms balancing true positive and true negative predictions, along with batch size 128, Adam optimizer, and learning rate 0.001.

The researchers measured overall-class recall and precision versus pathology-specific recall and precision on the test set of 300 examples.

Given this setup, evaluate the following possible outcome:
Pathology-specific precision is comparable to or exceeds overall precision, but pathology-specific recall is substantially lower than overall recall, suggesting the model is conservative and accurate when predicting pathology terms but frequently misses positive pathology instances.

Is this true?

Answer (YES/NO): NO